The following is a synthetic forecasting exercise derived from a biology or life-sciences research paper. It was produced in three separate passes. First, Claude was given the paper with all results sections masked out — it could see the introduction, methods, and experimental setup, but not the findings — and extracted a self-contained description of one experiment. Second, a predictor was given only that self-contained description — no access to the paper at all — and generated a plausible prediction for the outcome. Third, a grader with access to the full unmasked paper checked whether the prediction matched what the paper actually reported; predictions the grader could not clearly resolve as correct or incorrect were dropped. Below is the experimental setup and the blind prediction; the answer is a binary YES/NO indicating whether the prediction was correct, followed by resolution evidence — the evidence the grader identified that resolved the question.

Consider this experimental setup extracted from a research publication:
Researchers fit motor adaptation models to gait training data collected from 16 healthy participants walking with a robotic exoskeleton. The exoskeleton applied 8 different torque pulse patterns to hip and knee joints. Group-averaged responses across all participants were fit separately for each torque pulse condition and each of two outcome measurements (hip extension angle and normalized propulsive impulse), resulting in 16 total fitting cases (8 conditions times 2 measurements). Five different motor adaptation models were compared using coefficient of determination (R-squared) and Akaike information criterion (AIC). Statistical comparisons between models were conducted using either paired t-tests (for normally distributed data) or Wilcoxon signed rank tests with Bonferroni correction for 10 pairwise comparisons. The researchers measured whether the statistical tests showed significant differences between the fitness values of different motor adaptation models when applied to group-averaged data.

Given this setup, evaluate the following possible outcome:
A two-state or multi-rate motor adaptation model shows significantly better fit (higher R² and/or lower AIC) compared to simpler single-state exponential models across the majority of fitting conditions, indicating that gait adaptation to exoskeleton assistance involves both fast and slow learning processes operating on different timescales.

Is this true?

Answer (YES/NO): NO